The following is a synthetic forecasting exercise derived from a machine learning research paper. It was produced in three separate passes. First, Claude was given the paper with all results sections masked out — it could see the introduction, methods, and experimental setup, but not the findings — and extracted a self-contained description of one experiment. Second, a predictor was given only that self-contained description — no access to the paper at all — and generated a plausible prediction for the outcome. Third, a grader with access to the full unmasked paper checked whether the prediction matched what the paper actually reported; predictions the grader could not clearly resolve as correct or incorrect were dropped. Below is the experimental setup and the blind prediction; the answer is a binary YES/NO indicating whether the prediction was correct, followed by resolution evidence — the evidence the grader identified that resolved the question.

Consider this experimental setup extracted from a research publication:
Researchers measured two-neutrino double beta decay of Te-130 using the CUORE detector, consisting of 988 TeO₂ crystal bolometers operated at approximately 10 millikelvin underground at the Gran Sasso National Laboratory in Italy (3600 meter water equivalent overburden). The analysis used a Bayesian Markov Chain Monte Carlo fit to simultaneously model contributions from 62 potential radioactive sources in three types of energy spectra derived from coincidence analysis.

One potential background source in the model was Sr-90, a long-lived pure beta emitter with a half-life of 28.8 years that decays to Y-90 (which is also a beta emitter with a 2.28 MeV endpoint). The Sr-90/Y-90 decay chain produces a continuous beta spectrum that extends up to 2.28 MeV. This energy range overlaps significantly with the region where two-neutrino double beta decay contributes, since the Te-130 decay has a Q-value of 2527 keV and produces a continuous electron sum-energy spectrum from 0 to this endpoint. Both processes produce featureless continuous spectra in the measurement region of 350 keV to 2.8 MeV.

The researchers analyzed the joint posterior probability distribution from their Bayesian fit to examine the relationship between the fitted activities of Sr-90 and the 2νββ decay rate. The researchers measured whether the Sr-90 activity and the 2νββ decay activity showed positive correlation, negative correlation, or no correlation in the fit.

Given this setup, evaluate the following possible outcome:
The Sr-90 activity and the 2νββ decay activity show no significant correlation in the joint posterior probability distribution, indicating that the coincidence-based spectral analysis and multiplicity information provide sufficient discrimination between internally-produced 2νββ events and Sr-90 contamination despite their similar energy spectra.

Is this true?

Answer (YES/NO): NO